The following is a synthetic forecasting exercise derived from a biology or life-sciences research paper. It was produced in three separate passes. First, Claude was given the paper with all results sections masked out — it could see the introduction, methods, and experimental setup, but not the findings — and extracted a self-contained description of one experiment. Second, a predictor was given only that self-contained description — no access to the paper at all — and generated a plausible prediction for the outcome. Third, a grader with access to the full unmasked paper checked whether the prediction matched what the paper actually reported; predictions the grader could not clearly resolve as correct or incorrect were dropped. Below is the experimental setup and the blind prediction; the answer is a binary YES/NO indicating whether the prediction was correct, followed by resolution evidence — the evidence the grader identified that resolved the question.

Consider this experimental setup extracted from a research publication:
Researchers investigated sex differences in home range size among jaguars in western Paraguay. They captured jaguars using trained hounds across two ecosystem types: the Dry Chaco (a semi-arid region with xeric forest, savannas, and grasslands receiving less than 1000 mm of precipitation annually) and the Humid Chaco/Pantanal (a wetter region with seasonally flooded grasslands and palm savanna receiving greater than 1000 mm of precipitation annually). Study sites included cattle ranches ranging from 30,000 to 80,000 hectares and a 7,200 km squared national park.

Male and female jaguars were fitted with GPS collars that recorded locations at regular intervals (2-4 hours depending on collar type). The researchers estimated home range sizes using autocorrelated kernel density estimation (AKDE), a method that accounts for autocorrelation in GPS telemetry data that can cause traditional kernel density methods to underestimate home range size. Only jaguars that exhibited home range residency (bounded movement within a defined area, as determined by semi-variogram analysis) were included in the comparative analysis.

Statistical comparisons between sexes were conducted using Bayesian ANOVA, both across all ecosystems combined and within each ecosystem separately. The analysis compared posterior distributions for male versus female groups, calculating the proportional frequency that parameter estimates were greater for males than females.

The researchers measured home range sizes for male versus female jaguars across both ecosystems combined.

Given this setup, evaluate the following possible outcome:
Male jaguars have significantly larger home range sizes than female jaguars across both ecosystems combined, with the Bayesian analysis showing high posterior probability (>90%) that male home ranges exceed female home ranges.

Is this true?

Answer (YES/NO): YES